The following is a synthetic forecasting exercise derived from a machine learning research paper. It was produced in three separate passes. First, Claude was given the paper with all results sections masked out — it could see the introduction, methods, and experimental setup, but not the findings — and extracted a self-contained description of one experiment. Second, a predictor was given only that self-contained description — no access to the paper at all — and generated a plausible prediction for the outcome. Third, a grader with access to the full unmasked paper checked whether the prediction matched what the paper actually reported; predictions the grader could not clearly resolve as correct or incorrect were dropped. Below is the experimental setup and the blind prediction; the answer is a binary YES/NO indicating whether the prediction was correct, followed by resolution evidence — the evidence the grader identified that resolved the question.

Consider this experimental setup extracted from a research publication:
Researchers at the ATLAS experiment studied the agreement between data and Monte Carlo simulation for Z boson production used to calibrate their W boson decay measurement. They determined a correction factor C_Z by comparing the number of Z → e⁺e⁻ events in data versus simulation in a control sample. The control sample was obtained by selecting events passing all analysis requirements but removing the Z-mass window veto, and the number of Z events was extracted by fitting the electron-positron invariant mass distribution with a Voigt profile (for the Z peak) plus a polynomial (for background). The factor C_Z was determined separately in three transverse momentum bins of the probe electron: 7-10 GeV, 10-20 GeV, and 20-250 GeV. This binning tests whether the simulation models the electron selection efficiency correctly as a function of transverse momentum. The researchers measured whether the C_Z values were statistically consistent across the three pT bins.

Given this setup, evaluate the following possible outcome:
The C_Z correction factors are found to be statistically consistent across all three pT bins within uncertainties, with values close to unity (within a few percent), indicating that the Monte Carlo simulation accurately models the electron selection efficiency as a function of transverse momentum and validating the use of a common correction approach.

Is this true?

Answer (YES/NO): NO